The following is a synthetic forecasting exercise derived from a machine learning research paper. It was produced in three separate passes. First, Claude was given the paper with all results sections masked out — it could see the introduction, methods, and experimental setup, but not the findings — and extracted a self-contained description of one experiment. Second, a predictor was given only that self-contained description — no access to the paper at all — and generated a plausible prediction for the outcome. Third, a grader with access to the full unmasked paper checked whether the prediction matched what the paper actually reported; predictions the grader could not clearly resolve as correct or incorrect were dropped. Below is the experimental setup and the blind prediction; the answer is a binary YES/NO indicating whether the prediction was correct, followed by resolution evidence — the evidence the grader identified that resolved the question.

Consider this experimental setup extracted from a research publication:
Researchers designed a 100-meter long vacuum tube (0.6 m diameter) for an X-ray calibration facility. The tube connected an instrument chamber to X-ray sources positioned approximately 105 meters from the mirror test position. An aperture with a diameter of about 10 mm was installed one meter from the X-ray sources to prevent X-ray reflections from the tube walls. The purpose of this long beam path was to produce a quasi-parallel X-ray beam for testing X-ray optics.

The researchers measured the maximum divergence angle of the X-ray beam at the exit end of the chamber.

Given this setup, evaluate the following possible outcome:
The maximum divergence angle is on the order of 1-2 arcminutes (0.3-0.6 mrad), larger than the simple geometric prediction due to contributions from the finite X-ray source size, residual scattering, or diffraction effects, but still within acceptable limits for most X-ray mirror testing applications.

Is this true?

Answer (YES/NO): NO